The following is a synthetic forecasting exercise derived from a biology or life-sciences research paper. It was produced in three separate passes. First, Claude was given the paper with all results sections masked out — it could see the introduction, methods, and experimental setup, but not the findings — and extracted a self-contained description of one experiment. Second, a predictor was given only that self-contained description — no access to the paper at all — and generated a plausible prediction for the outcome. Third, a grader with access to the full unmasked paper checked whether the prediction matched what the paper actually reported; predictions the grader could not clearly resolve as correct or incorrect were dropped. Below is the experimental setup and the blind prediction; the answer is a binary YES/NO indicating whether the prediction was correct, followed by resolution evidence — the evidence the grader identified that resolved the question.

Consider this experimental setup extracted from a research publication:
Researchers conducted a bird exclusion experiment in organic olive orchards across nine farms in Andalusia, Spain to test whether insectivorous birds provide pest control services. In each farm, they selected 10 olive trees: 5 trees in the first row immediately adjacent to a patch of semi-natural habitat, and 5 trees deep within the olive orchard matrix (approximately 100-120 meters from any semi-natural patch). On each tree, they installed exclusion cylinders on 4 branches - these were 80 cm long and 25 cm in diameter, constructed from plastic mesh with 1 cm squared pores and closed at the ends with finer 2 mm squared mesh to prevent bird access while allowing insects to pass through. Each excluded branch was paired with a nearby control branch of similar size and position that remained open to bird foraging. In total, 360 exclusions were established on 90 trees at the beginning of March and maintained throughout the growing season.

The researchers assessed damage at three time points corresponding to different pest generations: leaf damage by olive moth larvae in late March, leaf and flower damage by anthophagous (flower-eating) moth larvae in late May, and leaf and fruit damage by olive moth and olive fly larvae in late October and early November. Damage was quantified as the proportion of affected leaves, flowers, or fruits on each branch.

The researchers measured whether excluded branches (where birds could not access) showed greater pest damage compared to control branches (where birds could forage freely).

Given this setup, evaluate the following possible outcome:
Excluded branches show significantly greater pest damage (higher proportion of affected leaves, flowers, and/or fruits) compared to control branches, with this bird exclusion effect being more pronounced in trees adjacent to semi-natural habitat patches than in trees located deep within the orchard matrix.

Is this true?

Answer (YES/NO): NO